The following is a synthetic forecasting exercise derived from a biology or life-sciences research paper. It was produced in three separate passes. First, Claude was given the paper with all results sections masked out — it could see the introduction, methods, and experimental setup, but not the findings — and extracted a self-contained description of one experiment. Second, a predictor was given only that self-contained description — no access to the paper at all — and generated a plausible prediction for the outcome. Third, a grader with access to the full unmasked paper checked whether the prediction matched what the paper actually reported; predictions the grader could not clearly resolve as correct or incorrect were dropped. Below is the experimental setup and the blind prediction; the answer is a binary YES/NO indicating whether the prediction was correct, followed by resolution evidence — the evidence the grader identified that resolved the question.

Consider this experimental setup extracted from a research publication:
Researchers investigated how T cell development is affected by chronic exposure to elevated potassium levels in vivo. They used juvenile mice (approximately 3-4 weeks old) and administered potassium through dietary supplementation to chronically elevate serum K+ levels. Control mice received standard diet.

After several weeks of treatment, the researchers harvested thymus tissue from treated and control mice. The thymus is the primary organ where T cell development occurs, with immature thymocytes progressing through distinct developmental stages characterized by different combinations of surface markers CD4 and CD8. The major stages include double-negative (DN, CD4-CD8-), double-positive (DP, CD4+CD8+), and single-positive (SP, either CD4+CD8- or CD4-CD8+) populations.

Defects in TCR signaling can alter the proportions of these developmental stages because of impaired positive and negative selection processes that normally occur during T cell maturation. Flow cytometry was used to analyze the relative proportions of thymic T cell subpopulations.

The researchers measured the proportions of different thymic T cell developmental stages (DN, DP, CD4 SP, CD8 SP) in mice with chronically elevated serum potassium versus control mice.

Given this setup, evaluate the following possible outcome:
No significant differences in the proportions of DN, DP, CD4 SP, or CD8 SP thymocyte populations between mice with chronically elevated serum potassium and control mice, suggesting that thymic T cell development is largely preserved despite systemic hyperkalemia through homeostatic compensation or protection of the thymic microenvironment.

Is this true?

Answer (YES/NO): NO